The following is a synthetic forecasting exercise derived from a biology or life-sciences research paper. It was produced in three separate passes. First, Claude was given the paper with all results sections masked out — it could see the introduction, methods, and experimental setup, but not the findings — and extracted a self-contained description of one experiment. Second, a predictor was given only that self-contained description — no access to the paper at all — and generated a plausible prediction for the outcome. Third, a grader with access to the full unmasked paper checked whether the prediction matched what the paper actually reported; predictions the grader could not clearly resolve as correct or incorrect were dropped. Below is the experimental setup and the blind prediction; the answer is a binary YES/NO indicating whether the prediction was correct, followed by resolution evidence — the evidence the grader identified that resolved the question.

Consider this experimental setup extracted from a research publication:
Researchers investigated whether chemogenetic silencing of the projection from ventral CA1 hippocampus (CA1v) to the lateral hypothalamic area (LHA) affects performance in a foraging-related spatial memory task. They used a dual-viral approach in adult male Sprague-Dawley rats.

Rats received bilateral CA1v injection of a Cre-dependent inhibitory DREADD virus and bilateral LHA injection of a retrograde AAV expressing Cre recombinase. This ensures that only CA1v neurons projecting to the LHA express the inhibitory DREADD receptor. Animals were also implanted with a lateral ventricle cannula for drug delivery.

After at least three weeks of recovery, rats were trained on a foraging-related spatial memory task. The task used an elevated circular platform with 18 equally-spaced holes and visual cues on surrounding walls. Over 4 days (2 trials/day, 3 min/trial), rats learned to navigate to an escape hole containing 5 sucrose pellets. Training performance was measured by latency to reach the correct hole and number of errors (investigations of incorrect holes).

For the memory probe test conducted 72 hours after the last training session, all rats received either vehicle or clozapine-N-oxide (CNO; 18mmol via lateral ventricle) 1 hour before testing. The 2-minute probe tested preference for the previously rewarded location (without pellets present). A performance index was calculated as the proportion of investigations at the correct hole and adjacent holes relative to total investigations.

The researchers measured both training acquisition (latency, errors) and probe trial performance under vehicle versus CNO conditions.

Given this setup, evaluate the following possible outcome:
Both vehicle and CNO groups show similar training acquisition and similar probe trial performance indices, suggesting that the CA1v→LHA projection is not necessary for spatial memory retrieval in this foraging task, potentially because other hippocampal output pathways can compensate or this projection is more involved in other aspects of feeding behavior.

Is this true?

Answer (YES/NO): NO